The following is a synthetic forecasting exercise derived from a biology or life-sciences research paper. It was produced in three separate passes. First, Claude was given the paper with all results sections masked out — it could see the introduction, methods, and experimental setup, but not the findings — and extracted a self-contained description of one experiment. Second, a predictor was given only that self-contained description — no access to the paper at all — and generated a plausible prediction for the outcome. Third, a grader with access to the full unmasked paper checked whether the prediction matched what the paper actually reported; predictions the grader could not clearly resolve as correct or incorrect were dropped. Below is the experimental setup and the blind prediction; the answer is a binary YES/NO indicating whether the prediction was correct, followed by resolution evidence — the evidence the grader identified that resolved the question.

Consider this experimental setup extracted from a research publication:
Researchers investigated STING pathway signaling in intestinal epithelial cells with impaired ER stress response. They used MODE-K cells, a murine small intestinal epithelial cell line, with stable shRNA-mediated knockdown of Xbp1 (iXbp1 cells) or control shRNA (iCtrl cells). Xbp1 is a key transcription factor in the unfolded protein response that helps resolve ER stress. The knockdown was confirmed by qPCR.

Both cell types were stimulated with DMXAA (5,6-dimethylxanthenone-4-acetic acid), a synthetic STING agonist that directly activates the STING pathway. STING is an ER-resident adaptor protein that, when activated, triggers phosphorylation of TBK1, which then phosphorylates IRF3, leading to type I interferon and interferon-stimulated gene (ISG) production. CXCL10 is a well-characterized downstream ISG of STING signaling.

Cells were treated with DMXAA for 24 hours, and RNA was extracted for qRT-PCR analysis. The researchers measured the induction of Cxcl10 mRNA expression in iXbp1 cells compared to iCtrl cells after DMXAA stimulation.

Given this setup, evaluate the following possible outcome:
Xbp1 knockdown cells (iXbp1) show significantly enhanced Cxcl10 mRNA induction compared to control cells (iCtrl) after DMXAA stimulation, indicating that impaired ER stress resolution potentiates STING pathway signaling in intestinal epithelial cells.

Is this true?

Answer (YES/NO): NO